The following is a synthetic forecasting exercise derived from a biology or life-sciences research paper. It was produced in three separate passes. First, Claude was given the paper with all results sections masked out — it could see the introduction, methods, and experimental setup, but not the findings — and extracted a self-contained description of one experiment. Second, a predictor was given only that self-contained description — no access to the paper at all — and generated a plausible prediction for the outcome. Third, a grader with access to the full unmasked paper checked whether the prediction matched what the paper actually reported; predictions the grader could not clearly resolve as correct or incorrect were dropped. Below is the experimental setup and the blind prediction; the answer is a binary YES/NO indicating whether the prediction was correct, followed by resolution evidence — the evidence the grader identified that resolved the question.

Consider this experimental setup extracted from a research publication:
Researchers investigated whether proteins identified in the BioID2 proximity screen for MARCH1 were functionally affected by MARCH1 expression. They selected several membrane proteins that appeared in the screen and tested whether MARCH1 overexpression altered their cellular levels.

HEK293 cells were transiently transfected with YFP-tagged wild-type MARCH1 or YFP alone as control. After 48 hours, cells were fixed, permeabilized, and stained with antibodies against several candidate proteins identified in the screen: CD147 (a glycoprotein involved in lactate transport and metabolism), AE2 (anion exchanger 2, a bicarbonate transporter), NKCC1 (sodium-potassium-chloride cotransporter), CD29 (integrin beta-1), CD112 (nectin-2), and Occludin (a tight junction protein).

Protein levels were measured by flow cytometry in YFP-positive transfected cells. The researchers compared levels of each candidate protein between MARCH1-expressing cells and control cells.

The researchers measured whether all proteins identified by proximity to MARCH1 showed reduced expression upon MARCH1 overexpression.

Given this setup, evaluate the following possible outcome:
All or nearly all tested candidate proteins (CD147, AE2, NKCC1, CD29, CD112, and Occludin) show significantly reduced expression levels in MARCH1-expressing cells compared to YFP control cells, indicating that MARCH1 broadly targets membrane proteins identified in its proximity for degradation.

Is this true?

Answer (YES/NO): NO